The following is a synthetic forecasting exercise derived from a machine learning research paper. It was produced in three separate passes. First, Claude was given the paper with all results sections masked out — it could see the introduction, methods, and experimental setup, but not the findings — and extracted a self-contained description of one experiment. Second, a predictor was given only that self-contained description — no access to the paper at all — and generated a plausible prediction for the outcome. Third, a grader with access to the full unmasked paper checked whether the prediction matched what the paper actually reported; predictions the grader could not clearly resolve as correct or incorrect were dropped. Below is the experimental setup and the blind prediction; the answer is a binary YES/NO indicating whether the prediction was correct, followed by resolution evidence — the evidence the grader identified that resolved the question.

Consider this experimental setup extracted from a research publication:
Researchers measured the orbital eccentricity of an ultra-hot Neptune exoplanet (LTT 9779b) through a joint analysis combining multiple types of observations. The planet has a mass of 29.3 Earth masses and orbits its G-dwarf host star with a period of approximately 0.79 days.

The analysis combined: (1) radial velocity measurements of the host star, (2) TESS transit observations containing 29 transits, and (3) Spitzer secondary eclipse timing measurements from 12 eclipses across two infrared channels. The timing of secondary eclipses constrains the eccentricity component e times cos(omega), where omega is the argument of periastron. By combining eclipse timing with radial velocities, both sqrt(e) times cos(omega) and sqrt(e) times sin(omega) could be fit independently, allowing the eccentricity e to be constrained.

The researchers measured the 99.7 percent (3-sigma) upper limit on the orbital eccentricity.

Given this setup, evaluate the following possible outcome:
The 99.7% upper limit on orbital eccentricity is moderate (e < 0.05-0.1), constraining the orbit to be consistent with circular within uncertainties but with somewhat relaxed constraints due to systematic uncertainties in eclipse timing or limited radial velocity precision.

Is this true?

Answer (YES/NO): NO